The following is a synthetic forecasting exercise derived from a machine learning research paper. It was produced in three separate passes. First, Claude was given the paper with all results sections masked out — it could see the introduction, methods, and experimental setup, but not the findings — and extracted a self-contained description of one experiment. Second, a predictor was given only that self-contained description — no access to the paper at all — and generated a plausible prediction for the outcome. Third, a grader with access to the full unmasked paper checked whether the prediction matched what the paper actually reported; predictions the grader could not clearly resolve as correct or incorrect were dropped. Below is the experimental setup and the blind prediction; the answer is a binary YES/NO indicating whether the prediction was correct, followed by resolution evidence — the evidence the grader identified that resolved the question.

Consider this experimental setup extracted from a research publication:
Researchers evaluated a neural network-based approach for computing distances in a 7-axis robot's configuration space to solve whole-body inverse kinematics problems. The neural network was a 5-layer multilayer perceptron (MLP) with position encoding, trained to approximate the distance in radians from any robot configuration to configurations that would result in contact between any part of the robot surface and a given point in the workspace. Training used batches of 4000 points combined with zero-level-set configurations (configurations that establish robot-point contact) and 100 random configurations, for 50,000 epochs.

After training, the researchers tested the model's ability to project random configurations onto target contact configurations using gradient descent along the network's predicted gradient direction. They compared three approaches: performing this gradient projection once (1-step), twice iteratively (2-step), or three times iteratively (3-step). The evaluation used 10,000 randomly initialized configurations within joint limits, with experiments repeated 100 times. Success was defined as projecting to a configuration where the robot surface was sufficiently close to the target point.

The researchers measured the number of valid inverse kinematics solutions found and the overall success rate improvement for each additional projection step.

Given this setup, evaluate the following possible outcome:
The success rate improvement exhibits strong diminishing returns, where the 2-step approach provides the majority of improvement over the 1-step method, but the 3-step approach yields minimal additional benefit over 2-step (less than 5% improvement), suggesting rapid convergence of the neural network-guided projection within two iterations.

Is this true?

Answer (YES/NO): YES